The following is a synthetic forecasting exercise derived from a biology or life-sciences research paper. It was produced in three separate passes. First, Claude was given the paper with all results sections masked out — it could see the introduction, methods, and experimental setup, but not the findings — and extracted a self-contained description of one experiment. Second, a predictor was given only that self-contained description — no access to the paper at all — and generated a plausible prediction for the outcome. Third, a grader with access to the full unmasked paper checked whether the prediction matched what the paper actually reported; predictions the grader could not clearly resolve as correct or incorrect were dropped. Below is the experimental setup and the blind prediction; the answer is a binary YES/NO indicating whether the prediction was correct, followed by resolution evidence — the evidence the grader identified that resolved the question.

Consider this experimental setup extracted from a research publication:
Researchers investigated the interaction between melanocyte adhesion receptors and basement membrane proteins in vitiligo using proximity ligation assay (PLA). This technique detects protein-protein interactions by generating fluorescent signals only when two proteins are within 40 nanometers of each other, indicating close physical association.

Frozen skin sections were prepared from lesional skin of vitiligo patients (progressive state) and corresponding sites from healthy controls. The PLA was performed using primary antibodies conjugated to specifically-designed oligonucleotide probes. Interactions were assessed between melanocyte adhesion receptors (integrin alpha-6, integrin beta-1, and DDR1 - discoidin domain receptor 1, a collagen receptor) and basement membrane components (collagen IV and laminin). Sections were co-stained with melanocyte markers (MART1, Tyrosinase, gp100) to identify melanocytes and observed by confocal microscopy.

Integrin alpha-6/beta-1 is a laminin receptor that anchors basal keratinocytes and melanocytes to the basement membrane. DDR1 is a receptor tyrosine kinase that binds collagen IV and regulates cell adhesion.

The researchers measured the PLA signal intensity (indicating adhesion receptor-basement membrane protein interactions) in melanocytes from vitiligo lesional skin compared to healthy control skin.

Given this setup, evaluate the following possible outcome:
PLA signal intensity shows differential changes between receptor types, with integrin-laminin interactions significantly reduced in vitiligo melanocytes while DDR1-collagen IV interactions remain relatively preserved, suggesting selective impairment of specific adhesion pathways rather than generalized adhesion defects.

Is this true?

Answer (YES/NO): NO